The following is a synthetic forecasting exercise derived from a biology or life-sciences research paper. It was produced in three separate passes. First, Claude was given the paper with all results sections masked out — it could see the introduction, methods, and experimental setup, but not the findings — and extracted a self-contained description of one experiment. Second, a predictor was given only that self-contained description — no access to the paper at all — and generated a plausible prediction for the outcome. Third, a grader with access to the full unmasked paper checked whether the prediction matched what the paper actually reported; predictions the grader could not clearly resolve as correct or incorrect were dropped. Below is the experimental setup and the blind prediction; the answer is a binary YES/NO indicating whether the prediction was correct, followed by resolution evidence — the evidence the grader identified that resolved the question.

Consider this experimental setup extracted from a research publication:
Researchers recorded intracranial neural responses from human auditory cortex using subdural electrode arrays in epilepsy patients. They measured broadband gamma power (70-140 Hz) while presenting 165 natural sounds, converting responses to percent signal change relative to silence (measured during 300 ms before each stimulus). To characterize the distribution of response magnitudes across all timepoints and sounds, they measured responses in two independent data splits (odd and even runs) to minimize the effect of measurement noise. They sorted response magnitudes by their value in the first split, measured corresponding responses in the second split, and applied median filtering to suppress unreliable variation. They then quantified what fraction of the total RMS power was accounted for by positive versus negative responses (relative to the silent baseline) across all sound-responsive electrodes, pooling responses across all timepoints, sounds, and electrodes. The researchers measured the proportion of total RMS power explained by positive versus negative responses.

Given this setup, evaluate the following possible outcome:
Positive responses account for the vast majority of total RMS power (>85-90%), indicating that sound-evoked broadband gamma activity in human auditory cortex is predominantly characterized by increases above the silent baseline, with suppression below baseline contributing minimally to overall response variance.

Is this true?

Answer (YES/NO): YES